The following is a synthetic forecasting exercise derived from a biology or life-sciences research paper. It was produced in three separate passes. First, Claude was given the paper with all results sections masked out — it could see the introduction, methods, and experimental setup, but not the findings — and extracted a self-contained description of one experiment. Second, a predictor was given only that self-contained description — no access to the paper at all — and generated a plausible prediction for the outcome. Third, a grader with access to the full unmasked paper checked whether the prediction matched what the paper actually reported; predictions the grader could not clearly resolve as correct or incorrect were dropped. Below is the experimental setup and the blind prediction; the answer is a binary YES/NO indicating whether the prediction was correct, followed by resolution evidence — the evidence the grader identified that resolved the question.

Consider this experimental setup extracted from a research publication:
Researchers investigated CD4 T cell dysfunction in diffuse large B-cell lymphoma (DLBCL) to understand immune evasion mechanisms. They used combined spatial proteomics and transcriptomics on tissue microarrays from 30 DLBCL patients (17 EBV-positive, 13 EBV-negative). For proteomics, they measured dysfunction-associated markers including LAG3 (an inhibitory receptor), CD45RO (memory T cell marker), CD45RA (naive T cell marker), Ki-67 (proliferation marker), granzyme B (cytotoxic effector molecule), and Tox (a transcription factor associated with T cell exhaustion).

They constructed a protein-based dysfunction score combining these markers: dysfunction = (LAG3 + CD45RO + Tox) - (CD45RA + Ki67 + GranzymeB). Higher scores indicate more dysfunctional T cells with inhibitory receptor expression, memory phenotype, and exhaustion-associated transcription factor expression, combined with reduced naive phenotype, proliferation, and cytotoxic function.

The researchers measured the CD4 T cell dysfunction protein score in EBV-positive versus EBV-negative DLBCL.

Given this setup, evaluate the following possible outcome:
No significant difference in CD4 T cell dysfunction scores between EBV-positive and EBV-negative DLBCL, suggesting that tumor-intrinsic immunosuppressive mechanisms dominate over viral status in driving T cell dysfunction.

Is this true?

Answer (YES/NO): NO